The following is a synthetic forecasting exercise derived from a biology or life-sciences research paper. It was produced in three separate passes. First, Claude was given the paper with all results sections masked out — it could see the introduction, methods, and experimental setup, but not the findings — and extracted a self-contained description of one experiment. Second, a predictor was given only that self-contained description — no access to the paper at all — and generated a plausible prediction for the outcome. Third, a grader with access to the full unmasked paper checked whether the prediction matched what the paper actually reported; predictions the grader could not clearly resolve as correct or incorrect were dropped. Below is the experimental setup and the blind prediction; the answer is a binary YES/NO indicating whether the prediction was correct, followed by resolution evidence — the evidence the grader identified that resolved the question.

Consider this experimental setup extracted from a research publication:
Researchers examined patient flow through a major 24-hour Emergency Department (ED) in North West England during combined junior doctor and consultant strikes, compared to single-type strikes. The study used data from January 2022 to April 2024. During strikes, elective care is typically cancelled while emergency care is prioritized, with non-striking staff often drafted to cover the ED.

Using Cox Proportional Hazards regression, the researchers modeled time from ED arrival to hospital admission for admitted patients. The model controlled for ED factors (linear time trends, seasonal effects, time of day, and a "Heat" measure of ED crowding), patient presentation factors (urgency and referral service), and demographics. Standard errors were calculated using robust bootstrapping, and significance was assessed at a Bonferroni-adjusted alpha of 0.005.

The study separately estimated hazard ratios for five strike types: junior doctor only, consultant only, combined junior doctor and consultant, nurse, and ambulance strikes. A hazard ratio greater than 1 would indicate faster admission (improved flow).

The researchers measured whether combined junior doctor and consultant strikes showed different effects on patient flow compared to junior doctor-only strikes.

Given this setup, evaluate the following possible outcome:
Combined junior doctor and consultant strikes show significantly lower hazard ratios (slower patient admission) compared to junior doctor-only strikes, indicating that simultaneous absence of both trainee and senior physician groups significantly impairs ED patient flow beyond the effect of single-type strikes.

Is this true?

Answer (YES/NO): NO